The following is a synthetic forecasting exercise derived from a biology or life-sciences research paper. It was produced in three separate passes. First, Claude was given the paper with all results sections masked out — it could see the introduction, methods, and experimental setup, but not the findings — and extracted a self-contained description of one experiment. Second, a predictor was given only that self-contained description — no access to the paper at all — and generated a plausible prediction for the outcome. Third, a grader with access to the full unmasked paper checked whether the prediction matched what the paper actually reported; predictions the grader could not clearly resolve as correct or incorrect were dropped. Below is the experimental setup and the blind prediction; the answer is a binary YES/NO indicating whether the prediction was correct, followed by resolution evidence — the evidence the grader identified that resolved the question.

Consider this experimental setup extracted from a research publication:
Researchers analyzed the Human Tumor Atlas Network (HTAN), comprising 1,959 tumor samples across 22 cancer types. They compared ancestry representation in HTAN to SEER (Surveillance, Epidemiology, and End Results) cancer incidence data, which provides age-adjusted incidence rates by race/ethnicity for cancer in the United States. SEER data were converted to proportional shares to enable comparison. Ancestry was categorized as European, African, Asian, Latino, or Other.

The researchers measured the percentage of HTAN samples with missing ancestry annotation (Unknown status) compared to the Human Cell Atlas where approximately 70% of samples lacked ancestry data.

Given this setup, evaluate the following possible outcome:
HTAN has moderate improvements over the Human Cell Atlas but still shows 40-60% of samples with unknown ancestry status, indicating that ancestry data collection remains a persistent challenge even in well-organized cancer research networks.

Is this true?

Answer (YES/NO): NO